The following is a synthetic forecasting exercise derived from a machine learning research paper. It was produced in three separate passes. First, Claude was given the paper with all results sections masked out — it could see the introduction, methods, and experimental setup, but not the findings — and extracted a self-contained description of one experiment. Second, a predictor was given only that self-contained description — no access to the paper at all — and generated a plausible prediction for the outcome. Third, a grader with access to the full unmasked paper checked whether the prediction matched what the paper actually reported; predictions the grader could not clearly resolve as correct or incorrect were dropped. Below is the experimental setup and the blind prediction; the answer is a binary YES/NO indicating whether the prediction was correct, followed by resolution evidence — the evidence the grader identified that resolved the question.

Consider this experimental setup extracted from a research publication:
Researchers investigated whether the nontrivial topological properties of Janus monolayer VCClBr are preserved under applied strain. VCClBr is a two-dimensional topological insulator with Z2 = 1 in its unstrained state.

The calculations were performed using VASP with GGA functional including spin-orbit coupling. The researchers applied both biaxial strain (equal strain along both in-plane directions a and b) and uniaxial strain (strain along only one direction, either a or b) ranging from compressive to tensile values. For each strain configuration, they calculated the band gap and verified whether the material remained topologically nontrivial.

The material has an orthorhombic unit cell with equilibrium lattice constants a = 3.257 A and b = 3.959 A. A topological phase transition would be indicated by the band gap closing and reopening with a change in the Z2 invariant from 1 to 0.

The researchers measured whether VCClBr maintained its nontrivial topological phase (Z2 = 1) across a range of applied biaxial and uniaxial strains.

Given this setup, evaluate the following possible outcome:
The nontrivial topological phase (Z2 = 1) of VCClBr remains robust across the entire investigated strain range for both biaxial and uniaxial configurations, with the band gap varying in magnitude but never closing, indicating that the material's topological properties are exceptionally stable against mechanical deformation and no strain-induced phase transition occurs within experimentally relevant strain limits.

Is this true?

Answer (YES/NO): NO